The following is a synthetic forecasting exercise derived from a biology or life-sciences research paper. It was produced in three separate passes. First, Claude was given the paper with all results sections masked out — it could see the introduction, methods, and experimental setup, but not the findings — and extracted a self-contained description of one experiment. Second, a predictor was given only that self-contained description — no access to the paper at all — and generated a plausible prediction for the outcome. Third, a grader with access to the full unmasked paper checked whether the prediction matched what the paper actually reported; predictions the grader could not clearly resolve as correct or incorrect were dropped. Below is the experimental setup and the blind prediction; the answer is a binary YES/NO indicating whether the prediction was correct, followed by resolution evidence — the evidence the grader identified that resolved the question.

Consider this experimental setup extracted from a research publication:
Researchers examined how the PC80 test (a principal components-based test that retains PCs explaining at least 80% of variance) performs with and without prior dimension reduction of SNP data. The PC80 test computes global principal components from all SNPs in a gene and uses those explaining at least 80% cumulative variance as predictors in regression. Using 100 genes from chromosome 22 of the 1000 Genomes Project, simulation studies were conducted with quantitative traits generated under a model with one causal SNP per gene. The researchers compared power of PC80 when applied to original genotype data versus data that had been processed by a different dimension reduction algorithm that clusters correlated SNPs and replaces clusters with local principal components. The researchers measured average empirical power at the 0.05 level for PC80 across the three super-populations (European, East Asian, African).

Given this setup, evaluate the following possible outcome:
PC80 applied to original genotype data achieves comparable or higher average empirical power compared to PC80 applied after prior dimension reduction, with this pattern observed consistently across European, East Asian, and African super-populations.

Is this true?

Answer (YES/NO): YES